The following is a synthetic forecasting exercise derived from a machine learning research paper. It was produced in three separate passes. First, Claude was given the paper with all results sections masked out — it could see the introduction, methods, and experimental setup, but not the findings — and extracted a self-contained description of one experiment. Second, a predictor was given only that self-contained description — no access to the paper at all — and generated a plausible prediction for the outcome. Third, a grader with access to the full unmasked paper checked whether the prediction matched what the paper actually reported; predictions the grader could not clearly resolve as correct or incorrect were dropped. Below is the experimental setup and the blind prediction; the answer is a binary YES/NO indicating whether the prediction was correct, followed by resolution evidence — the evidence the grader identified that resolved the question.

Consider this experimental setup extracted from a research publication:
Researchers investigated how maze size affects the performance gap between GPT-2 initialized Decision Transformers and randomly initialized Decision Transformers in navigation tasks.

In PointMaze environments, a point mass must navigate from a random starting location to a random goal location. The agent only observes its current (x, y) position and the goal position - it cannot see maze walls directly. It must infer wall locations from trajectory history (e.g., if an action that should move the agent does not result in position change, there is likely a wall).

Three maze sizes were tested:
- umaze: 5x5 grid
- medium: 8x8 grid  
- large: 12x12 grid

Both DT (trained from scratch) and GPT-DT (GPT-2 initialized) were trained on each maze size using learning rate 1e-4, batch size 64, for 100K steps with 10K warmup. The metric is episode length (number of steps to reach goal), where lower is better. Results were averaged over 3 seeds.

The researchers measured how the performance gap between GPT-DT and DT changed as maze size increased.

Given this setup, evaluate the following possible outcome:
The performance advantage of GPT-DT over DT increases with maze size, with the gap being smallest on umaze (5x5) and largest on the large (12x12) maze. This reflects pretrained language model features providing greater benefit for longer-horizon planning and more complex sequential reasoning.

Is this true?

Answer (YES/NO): NO